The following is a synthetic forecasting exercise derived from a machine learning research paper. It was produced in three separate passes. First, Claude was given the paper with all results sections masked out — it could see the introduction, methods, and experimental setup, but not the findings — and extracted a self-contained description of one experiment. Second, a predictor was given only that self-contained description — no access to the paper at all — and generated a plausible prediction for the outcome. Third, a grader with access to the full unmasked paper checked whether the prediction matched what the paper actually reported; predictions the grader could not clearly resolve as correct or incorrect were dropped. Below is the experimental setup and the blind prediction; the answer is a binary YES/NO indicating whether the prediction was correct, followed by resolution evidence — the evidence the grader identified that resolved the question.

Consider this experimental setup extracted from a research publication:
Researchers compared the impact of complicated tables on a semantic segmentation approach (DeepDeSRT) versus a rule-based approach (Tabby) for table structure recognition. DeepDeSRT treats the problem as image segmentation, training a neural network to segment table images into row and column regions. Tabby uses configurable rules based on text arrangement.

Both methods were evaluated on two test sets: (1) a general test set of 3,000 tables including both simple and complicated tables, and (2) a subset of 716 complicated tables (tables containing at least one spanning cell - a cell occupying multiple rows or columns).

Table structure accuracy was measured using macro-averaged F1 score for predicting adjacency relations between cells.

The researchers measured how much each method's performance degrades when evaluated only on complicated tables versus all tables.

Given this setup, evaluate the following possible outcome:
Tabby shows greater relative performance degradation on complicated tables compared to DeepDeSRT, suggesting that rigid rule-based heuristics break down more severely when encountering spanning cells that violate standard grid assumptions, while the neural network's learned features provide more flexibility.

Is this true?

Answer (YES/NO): NO